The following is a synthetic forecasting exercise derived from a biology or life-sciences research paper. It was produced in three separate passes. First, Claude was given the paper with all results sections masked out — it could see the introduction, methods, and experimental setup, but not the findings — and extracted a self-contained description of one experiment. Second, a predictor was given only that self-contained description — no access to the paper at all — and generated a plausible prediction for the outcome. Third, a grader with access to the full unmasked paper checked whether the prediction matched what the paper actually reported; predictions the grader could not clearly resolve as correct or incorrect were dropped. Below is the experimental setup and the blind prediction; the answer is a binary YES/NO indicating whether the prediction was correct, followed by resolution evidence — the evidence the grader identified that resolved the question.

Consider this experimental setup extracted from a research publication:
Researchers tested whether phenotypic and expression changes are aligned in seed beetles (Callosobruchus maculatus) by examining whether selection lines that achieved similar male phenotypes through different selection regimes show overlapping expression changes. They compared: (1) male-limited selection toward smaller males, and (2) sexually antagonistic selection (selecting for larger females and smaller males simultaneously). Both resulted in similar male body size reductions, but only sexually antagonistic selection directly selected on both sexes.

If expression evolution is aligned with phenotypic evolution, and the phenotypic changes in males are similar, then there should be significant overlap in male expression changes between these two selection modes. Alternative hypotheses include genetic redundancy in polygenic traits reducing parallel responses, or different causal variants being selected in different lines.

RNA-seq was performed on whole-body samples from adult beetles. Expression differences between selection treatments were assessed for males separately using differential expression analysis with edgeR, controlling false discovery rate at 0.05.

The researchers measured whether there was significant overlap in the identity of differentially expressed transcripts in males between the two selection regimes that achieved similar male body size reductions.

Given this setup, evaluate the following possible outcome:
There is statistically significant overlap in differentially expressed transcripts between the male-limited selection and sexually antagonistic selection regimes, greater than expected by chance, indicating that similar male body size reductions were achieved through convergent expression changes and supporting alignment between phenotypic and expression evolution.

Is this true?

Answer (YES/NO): NO